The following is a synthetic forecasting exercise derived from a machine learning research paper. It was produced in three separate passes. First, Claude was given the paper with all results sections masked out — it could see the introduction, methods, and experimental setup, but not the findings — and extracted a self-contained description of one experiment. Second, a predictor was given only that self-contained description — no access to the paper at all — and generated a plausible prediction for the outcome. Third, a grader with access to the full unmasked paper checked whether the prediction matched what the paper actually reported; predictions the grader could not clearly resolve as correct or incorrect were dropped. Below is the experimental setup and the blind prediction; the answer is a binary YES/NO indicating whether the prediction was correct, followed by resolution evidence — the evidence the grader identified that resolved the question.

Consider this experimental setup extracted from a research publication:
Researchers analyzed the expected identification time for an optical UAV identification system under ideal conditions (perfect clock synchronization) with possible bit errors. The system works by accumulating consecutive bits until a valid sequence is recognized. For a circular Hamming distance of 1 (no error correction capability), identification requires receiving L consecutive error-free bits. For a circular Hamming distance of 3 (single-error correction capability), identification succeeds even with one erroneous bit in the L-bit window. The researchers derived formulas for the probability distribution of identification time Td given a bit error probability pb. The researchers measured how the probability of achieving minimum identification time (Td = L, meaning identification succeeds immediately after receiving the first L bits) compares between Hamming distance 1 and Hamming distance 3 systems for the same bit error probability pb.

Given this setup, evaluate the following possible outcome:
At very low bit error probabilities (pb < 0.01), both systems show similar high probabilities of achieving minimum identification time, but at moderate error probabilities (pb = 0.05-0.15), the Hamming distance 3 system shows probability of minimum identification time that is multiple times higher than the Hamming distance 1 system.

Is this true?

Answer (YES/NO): NO